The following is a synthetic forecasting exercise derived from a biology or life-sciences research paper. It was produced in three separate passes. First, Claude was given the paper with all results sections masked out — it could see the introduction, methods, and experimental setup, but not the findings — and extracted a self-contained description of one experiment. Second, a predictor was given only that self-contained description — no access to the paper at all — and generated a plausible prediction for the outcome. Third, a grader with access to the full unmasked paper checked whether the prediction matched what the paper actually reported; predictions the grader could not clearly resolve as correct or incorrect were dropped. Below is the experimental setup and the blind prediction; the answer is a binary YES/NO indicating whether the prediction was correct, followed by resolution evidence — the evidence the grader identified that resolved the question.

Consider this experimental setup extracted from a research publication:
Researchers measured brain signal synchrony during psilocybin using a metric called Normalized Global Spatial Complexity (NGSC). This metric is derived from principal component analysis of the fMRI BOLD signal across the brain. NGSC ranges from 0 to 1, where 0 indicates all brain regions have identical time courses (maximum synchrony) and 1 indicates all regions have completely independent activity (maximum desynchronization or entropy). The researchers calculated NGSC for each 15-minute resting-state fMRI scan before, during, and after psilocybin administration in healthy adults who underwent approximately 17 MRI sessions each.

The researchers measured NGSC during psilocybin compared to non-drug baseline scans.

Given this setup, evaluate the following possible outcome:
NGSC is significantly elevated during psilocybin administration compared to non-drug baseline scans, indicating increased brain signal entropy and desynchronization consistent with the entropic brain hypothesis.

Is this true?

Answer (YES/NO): YES